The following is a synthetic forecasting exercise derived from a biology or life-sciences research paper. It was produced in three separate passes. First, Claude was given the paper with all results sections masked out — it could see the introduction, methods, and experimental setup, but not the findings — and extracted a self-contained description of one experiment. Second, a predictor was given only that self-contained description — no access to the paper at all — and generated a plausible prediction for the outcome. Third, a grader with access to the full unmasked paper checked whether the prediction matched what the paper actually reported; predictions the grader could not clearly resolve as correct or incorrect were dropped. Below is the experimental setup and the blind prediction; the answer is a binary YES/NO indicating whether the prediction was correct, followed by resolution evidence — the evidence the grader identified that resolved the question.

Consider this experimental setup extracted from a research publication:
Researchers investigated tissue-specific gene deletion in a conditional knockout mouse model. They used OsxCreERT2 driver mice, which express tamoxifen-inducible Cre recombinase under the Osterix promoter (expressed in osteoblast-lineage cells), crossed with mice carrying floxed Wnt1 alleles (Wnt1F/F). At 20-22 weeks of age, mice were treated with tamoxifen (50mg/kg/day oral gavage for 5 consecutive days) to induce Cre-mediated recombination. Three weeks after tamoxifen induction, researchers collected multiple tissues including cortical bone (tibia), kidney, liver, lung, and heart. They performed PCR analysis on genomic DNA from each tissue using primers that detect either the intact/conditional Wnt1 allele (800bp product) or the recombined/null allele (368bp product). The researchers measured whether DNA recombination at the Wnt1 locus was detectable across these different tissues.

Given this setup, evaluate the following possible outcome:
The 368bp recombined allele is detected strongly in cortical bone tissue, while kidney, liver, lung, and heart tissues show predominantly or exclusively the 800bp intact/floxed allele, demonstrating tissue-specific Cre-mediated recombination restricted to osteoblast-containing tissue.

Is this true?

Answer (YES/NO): YES